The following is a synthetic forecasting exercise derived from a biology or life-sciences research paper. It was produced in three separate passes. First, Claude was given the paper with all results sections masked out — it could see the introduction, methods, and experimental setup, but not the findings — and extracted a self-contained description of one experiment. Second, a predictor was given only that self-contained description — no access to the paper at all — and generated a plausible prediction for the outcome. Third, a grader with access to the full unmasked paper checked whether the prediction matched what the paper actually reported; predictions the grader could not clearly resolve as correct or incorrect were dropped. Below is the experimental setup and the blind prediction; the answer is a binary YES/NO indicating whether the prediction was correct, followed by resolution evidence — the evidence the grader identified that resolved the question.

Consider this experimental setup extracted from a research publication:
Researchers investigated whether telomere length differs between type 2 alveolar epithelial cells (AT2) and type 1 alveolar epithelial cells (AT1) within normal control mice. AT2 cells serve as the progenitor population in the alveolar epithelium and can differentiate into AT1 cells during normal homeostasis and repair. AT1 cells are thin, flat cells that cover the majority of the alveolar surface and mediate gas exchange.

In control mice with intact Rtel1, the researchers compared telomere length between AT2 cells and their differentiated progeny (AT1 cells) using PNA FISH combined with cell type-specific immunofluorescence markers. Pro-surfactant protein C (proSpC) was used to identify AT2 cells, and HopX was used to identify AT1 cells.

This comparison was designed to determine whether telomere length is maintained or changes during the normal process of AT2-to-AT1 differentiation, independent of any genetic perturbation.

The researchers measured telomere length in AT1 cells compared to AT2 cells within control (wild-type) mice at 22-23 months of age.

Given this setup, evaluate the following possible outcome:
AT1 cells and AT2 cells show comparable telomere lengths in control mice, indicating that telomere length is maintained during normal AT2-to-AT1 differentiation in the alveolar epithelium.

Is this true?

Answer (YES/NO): NO